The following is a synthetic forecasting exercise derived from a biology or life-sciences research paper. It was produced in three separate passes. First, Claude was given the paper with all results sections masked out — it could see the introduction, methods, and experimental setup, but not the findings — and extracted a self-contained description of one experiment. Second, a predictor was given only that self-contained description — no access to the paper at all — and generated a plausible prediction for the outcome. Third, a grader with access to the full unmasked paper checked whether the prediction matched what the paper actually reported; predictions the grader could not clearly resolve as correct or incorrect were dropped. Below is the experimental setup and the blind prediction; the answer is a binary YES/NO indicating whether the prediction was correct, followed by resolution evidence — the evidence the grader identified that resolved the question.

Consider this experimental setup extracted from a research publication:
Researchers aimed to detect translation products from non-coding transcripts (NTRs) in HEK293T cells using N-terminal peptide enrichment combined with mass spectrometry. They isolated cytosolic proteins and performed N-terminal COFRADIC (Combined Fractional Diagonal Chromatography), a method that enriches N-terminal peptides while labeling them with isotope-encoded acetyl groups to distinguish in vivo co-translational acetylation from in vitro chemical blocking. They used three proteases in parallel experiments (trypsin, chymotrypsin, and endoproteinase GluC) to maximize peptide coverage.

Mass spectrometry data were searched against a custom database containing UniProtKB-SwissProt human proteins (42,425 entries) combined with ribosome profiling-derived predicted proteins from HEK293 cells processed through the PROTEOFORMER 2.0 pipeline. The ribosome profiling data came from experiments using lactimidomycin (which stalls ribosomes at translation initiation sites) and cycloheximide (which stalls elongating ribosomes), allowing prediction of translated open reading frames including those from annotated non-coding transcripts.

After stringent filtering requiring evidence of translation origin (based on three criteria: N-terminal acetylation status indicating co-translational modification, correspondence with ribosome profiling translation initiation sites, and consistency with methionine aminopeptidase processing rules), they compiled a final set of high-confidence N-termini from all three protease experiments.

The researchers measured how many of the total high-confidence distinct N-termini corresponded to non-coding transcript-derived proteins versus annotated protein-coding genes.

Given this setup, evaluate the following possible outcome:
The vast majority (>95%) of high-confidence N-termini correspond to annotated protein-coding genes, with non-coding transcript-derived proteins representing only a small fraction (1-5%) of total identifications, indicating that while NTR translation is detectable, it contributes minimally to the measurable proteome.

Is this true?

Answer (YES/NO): NO